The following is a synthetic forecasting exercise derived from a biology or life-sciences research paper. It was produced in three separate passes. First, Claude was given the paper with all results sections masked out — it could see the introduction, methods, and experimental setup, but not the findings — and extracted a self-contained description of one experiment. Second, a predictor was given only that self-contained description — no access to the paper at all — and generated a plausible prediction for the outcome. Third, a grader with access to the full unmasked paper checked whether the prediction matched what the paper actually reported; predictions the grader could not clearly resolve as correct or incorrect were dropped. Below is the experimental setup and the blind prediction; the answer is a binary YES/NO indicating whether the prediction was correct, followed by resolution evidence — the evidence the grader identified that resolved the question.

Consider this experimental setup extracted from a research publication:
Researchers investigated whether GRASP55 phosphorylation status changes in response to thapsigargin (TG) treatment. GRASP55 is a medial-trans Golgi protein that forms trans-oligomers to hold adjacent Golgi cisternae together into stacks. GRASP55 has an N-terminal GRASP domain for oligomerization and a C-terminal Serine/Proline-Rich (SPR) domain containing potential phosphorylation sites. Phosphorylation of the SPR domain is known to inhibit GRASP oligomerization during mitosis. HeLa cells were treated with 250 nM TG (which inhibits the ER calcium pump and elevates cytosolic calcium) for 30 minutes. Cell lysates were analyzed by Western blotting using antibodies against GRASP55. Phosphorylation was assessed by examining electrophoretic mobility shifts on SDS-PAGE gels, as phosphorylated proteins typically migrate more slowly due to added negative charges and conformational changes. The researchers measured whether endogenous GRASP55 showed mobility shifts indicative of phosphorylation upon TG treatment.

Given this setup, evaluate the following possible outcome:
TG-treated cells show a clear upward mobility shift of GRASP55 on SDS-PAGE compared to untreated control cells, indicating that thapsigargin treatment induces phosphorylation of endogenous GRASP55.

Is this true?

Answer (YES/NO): YES